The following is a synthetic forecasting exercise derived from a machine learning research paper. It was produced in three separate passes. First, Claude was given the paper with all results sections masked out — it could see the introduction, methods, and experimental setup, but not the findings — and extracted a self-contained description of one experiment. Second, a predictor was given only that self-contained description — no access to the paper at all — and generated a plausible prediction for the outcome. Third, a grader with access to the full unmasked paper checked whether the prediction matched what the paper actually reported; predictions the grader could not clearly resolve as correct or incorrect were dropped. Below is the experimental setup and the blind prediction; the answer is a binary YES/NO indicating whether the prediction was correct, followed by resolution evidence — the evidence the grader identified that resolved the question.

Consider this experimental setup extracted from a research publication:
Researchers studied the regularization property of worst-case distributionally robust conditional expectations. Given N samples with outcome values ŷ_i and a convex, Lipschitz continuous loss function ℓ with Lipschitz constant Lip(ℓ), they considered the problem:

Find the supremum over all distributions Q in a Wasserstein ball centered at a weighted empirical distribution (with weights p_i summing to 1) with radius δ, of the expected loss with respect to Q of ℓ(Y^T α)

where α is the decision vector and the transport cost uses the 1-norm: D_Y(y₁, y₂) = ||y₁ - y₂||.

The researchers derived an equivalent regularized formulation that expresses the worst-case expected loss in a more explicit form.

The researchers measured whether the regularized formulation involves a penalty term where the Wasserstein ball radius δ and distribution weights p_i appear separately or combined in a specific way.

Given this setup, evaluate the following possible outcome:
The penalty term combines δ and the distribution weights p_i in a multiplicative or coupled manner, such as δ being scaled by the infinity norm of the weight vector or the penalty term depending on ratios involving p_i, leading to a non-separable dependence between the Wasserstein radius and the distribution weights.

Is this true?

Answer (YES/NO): NO